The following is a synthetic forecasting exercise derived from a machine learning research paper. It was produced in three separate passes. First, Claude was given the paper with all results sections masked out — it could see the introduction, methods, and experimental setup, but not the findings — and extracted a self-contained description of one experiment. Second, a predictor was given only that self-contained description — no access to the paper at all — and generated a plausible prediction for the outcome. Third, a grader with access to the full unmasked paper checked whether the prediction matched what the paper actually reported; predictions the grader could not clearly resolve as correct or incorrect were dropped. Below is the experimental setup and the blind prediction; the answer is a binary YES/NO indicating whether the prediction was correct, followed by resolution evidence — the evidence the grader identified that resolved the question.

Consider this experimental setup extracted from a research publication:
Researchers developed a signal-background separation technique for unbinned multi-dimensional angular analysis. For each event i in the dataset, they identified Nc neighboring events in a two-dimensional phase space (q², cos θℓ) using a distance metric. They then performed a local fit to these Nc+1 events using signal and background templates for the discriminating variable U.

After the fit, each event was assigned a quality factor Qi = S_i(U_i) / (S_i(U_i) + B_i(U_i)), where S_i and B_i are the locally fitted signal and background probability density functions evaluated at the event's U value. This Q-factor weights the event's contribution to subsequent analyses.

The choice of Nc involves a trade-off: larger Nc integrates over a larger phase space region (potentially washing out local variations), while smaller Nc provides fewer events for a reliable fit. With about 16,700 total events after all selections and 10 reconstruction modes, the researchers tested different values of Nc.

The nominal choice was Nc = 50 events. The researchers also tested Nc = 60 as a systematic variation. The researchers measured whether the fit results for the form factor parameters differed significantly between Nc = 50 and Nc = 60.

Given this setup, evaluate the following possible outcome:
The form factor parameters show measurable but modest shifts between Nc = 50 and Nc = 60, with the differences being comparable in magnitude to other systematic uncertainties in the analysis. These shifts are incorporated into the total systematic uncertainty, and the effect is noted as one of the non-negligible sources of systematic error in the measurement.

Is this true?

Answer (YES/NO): NO